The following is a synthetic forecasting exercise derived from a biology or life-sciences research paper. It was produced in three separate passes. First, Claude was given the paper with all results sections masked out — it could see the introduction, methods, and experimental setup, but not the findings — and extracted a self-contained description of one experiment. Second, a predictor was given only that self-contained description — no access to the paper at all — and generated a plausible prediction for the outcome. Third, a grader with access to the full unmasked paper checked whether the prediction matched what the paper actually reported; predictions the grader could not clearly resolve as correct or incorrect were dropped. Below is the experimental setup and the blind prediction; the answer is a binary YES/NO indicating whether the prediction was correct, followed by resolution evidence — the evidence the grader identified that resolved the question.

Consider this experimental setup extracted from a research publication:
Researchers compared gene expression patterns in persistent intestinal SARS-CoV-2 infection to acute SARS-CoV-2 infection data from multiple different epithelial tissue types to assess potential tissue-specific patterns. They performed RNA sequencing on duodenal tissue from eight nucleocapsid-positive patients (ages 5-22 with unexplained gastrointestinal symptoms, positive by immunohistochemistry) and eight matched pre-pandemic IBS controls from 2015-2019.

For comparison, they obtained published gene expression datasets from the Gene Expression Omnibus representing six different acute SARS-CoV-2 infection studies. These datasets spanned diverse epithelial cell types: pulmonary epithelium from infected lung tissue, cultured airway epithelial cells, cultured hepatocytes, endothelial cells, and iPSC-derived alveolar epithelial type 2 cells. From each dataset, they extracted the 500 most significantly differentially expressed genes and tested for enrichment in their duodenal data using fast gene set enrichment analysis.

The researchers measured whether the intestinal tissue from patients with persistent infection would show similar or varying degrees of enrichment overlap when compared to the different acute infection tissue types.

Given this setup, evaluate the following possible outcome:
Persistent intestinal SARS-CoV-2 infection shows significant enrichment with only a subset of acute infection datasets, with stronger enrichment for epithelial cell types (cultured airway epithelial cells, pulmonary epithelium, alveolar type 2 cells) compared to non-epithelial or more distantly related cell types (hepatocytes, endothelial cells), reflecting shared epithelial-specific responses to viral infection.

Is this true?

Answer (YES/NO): NO